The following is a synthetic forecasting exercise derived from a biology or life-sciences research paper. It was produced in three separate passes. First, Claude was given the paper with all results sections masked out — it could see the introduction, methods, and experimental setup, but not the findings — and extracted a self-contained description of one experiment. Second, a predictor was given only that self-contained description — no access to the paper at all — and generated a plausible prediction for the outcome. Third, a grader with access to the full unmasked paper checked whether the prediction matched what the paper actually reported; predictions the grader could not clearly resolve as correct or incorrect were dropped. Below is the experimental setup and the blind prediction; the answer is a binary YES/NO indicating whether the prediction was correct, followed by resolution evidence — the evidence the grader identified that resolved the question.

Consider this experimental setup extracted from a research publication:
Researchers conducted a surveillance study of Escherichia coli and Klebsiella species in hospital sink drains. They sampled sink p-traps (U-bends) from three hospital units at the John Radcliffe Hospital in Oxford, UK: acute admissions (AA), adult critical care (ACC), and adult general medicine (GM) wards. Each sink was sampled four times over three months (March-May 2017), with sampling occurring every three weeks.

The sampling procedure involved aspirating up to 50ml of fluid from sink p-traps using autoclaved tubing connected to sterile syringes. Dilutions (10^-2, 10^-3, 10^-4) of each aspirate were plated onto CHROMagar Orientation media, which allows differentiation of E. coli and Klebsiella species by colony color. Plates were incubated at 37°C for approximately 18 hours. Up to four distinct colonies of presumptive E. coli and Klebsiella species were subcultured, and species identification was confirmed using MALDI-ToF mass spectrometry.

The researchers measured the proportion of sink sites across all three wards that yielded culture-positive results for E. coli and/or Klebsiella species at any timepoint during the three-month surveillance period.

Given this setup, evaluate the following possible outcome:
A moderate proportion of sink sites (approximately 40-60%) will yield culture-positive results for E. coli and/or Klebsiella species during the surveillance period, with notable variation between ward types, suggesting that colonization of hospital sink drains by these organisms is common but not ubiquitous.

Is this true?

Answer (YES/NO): YES